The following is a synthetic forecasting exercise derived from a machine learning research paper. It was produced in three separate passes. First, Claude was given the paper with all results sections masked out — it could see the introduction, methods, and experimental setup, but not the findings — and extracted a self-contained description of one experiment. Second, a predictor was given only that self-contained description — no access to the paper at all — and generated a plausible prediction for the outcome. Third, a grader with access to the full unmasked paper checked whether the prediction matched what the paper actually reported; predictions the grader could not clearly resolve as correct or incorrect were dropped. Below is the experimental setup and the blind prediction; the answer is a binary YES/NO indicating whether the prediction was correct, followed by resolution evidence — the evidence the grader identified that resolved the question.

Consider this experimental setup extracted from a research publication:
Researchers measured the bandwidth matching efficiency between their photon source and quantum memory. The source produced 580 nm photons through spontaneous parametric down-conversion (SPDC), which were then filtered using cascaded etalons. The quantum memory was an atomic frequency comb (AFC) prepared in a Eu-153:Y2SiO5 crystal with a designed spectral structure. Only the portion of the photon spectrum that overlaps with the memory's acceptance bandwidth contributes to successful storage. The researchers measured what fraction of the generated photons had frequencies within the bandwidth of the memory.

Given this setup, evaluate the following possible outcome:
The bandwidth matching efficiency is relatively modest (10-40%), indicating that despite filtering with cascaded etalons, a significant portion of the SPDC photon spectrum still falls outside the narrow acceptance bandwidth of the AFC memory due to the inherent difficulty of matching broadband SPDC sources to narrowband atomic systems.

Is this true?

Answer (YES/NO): NO